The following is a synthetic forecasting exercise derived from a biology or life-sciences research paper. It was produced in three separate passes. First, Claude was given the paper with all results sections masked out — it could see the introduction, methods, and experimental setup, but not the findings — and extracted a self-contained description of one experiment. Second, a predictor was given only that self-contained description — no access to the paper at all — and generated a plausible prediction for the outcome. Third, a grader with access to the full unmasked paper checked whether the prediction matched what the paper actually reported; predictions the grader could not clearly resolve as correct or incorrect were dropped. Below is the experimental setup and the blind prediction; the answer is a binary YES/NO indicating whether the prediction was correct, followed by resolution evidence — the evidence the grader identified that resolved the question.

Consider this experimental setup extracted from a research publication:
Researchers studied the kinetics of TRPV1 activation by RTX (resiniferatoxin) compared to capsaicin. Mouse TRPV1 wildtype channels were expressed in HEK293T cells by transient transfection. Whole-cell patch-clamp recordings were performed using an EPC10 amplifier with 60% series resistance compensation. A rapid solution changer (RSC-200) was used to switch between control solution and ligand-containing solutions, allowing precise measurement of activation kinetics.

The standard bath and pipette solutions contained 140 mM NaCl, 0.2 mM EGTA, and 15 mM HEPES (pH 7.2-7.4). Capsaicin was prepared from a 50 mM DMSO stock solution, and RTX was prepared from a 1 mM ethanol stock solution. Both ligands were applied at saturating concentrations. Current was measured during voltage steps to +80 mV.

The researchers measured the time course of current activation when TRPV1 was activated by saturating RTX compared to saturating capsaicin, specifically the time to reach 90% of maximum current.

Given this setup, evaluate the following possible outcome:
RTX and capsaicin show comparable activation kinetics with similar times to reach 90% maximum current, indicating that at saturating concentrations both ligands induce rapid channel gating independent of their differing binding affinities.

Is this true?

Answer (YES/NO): NO